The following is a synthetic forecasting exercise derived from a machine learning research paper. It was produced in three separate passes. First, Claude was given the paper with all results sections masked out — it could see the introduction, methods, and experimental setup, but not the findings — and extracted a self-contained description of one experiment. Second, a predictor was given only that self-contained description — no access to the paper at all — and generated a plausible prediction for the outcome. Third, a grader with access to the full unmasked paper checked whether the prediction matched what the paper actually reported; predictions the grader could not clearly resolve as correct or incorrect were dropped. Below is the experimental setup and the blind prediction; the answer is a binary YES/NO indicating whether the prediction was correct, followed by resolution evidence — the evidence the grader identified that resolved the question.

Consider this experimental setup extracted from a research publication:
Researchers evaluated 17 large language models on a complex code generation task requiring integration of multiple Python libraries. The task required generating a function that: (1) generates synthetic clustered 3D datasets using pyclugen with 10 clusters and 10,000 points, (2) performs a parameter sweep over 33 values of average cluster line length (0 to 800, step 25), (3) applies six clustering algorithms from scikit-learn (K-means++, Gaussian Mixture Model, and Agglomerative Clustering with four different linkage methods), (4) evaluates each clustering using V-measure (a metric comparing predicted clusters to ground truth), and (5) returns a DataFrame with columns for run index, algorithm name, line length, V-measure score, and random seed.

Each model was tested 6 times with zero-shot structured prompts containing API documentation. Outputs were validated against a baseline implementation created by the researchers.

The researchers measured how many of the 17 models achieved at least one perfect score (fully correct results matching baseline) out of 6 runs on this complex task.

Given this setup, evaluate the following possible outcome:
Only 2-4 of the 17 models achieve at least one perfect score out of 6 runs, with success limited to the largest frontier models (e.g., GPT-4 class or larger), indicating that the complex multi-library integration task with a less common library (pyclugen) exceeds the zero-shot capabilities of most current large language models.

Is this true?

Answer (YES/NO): NO